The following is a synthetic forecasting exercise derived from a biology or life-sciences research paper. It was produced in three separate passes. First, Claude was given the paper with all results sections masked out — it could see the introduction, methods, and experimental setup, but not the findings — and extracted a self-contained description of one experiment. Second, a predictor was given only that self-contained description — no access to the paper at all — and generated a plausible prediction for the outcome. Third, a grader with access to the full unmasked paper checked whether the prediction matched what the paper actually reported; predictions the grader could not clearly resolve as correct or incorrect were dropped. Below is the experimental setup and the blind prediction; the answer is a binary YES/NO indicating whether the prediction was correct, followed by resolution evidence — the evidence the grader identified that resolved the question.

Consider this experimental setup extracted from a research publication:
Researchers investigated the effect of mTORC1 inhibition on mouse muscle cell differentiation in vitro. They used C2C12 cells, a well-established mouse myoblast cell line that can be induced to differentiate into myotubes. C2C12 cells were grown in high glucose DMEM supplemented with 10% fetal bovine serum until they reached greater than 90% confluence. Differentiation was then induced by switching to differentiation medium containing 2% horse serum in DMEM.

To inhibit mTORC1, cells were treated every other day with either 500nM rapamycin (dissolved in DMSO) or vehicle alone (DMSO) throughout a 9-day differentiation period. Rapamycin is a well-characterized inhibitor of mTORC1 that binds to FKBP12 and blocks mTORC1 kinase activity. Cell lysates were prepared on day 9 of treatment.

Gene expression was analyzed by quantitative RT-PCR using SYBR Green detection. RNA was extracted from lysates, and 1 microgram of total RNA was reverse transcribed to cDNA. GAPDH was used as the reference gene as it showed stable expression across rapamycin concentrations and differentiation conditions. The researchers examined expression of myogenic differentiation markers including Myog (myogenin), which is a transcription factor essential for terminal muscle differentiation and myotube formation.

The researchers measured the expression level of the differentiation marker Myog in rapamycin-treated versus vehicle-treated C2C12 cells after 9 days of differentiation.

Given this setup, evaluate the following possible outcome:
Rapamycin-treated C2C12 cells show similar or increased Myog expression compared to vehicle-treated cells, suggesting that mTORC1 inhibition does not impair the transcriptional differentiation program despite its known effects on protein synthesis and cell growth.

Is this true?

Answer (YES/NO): NO